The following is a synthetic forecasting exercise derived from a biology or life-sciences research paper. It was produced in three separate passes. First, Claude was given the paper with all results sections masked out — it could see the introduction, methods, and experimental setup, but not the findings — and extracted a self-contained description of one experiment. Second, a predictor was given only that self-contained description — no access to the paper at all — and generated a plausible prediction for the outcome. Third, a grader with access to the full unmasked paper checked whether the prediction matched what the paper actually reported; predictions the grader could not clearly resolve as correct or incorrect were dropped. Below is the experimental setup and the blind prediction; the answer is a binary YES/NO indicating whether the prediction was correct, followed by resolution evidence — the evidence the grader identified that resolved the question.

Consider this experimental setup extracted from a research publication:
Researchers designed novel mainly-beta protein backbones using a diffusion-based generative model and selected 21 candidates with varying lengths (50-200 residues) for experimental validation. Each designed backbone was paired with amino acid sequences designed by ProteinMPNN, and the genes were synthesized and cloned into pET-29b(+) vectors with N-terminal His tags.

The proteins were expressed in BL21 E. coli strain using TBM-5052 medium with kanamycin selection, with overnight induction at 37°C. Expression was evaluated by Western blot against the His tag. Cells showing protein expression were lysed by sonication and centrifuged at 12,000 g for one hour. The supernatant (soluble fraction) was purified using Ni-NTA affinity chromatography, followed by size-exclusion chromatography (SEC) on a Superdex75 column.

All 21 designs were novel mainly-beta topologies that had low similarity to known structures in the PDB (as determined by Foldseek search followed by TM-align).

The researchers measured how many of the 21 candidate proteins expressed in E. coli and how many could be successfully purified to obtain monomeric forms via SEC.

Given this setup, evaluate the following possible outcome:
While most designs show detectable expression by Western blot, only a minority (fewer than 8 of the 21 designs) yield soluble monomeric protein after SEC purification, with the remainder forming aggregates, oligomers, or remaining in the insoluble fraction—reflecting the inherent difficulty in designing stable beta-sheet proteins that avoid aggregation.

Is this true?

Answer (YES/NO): NO